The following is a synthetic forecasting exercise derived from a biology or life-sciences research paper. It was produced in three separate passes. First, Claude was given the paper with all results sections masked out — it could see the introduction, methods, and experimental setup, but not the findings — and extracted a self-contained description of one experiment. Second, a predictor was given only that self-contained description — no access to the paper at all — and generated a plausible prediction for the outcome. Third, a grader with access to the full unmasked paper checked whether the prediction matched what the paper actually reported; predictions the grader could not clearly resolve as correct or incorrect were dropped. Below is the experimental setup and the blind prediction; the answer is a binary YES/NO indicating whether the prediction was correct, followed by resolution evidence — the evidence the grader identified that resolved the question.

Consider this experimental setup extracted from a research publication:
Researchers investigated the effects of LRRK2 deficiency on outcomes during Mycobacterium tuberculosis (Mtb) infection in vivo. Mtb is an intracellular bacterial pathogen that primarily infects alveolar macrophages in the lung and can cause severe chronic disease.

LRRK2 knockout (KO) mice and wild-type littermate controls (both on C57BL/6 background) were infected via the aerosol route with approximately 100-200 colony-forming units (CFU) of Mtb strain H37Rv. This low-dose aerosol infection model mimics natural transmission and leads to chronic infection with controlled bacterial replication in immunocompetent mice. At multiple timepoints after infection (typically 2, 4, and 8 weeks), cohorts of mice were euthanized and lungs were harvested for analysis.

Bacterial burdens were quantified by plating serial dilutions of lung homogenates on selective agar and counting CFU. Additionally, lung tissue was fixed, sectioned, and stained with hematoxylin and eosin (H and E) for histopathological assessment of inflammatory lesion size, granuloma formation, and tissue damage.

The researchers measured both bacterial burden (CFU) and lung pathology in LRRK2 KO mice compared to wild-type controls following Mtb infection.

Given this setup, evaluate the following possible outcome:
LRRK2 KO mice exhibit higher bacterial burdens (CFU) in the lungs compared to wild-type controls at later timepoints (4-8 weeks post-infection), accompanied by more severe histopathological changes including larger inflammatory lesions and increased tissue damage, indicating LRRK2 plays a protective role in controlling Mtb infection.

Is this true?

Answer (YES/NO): NO